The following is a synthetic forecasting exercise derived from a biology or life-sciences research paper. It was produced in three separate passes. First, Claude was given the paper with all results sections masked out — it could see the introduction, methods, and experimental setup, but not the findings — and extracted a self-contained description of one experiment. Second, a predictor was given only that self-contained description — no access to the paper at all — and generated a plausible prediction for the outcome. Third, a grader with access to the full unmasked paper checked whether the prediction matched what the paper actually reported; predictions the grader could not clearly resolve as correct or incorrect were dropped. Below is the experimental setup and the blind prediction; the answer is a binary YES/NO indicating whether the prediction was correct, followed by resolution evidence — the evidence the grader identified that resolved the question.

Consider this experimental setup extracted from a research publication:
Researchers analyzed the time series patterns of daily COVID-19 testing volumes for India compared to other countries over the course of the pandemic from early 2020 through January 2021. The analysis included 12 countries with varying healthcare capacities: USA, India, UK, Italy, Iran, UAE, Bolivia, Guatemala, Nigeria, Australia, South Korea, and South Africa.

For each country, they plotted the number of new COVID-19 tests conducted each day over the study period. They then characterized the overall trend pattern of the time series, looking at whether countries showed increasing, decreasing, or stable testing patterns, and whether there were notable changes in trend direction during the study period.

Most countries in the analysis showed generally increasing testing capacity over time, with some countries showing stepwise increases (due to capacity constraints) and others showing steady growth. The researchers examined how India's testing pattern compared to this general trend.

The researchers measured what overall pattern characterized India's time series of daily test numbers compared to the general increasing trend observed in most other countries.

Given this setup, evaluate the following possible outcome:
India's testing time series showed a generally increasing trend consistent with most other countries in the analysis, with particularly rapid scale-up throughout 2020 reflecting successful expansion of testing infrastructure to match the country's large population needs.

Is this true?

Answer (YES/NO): NO